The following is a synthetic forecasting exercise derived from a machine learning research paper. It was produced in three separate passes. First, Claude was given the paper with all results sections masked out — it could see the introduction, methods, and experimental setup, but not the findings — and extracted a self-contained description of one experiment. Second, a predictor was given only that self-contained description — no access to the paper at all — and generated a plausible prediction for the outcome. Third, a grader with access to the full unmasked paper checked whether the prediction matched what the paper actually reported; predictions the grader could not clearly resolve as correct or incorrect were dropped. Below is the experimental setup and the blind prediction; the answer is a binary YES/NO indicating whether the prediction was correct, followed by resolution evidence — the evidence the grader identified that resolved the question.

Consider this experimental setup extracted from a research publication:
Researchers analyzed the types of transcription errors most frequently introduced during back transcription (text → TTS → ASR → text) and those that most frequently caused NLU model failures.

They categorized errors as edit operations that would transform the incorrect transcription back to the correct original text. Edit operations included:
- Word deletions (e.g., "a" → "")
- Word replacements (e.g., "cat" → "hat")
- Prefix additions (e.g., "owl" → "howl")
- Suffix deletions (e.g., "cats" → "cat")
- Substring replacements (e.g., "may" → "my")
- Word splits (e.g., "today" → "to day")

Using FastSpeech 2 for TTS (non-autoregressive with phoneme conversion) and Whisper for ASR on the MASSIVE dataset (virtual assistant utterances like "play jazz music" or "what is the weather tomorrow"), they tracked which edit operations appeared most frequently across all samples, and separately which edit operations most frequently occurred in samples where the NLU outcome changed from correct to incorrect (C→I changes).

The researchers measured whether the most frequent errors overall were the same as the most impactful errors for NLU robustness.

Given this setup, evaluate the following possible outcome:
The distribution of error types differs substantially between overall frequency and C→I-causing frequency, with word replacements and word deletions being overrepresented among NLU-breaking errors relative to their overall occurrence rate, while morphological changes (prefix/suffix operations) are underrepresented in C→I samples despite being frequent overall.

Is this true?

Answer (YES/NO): NO